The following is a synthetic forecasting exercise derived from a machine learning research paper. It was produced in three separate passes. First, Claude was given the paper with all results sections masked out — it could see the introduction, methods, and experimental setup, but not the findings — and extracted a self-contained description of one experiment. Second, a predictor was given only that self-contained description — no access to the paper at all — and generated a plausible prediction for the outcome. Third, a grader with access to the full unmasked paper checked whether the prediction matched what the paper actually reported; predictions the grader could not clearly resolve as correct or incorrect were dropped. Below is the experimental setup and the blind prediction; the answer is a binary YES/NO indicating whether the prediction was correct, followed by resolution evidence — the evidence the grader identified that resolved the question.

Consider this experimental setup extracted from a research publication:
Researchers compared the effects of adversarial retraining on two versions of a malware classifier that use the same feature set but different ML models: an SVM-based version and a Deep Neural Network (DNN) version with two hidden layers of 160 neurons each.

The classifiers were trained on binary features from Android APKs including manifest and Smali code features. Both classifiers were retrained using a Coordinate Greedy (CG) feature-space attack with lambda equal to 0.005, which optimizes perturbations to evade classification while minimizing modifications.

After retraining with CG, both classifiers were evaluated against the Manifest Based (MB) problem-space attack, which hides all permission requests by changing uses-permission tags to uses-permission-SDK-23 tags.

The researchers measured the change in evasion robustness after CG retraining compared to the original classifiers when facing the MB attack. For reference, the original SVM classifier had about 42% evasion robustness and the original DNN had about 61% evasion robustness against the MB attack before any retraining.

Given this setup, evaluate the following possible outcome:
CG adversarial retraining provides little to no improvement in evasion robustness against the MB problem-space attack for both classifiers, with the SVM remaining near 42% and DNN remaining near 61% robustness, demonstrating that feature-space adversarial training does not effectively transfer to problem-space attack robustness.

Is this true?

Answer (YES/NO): NO